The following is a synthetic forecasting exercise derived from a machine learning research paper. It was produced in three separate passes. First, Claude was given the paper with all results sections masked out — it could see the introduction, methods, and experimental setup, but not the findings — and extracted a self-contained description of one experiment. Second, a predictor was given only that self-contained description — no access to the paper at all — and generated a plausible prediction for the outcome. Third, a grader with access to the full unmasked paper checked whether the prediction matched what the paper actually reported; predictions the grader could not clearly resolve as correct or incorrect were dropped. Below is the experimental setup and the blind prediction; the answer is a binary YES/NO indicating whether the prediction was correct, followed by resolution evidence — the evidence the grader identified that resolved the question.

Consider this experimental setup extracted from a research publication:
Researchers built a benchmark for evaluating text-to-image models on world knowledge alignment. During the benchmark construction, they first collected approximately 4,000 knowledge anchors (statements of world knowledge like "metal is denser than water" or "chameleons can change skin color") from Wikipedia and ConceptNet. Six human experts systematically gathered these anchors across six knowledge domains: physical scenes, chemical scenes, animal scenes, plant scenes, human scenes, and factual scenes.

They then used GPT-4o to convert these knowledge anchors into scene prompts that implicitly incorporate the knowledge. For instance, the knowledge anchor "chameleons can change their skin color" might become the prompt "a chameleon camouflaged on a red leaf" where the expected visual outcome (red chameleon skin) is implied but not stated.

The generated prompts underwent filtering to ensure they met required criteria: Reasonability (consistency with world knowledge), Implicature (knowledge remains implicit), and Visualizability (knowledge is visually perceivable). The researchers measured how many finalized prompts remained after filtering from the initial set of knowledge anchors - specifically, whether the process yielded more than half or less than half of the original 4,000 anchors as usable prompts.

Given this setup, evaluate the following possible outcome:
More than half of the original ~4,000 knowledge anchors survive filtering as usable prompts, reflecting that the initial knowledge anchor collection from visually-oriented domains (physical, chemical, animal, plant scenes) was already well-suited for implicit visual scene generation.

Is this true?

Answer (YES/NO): YES